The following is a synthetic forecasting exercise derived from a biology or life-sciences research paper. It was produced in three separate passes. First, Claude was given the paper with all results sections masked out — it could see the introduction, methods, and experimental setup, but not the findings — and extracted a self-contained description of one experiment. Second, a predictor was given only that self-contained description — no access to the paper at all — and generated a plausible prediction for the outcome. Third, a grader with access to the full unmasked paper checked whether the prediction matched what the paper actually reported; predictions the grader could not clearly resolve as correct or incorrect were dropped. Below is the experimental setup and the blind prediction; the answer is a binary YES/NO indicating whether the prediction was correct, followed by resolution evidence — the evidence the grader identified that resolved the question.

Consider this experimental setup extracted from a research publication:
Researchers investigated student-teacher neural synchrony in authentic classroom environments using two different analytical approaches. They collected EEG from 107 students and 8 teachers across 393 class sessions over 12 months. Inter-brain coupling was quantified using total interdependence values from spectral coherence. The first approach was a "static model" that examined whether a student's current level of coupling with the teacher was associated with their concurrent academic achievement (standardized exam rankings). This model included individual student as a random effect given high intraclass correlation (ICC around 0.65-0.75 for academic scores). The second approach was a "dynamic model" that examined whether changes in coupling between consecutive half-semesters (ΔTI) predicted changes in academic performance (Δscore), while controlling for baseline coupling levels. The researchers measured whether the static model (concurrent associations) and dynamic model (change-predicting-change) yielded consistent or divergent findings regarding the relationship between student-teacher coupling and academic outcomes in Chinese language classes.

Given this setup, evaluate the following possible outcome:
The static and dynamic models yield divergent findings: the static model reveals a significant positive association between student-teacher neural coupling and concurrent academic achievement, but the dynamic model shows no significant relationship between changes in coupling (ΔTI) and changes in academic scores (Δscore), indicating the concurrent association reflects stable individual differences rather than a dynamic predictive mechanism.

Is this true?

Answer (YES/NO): NO